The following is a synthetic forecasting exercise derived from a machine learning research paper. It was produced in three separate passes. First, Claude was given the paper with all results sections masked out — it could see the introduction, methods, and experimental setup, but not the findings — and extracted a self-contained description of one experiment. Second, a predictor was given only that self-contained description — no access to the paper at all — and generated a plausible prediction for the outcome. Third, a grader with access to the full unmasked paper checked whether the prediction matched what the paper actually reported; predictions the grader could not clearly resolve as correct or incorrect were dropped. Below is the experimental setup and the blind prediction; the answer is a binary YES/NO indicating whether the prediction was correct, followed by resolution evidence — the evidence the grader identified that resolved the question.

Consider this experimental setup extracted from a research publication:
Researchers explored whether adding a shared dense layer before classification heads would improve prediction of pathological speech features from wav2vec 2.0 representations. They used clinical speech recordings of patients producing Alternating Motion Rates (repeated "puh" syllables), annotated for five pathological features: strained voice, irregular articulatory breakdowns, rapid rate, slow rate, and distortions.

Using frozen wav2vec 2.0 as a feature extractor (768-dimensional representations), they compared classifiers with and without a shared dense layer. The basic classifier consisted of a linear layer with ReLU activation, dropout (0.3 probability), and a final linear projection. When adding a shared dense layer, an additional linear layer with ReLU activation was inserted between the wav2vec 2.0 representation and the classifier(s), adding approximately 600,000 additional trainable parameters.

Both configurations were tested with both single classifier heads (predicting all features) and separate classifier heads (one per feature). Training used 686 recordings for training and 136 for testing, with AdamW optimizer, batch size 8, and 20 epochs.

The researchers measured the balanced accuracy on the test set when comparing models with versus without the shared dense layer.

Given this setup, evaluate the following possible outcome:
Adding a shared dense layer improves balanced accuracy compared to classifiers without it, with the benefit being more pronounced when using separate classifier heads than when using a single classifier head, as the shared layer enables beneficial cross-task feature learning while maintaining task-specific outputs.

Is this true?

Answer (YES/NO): NO